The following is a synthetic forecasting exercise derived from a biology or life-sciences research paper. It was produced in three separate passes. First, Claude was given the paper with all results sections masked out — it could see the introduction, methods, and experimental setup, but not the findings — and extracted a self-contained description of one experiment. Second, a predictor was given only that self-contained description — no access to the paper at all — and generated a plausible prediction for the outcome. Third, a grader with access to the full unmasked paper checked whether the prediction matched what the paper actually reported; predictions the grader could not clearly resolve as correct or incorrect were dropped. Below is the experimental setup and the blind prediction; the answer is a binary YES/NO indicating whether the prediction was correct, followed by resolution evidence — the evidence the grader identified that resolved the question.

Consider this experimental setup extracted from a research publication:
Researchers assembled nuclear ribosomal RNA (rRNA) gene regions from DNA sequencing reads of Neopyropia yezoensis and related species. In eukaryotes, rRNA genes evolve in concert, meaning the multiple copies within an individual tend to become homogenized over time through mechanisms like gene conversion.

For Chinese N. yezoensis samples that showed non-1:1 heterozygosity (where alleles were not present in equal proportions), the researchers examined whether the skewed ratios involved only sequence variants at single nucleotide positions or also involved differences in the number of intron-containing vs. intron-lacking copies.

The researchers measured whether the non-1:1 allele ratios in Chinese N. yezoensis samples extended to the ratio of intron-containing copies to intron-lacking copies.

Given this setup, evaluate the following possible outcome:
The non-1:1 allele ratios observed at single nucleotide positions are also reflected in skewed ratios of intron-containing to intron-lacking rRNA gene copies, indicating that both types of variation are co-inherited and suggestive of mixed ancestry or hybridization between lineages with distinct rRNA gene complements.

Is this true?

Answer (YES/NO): NO